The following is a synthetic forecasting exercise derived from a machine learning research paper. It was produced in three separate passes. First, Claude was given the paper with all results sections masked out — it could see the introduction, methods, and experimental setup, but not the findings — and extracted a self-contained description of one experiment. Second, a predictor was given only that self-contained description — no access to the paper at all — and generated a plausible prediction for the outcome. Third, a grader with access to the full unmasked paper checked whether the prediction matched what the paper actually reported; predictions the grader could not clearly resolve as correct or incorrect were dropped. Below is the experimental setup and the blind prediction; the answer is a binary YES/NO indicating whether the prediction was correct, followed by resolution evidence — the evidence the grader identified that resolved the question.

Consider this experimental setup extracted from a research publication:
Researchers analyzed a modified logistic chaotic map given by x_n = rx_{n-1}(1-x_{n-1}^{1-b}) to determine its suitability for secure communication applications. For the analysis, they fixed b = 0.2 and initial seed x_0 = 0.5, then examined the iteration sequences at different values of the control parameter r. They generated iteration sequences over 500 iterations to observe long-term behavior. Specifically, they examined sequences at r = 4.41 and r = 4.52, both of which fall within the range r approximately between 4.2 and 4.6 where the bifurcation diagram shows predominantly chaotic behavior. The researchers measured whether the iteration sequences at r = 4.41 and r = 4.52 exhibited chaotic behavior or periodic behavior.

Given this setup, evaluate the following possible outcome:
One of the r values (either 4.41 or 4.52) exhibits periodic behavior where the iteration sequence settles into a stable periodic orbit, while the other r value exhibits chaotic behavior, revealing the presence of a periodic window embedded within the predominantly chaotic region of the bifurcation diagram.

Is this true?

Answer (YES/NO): NO